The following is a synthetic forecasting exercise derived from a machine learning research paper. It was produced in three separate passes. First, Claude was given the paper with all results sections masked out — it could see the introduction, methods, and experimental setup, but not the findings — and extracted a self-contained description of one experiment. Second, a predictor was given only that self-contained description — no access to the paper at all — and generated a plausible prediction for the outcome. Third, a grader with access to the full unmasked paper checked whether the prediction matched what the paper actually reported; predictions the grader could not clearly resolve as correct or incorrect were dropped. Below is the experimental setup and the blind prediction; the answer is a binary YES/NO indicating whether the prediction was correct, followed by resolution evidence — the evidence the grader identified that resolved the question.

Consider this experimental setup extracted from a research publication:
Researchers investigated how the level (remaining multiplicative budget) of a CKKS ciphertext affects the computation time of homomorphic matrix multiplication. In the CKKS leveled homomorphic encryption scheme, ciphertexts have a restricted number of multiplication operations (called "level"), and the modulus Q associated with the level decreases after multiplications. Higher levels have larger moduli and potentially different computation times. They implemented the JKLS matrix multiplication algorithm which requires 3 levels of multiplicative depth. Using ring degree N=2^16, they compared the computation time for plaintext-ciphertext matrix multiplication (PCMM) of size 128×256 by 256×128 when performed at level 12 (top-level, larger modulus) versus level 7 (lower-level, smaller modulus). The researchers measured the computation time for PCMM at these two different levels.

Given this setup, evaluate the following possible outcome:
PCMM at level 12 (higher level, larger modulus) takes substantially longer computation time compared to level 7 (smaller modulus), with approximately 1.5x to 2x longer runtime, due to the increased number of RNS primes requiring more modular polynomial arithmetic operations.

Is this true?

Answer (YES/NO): NO